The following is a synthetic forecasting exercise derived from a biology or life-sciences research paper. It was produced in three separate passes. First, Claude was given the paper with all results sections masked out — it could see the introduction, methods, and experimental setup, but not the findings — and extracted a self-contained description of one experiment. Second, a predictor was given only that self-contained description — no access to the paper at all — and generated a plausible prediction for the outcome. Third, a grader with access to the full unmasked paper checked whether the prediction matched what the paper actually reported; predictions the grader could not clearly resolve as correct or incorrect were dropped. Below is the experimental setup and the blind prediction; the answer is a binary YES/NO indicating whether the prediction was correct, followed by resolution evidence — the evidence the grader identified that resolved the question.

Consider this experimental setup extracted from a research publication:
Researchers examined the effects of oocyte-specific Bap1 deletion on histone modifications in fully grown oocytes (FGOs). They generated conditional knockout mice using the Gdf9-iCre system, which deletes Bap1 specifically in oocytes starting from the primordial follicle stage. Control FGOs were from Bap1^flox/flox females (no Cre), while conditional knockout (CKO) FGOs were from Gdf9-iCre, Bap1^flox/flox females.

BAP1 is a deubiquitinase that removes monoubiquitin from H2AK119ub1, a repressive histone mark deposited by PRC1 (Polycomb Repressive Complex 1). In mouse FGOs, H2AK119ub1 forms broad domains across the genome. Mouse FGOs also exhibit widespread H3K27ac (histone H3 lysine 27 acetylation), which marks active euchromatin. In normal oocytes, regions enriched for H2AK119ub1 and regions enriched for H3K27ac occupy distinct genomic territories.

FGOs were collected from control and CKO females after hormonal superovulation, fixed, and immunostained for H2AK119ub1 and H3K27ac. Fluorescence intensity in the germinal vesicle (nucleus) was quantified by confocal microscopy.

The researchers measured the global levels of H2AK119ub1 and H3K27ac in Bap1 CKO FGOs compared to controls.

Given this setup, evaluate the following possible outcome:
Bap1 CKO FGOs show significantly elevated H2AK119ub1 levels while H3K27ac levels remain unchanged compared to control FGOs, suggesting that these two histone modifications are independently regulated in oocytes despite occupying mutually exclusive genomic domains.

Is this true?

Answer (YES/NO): YES